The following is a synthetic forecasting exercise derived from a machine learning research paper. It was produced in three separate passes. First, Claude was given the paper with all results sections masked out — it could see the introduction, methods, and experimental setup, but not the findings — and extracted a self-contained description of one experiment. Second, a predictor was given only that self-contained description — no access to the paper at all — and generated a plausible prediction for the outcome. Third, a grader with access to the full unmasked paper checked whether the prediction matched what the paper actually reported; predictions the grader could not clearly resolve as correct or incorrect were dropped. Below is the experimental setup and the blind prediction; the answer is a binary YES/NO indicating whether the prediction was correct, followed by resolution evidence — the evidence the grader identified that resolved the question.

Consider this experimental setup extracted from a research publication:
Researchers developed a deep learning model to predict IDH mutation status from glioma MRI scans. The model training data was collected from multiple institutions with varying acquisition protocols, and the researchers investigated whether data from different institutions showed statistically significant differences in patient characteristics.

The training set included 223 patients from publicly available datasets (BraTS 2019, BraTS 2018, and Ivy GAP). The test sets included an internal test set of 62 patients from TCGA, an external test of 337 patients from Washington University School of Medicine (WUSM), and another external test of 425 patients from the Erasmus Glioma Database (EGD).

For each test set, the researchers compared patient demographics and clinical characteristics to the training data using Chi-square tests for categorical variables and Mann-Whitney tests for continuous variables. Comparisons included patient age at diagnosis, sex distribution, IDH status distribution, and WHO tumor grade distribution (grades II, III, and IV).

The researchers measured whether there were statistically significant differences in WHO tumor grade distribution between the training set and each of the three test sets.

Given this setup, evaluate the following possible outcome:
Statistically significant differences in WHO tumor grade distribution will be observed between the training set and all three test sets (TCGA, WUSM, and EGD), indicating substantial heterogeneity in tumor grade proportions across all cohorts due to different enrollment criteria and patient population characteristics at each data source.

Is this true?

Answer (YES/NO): YES